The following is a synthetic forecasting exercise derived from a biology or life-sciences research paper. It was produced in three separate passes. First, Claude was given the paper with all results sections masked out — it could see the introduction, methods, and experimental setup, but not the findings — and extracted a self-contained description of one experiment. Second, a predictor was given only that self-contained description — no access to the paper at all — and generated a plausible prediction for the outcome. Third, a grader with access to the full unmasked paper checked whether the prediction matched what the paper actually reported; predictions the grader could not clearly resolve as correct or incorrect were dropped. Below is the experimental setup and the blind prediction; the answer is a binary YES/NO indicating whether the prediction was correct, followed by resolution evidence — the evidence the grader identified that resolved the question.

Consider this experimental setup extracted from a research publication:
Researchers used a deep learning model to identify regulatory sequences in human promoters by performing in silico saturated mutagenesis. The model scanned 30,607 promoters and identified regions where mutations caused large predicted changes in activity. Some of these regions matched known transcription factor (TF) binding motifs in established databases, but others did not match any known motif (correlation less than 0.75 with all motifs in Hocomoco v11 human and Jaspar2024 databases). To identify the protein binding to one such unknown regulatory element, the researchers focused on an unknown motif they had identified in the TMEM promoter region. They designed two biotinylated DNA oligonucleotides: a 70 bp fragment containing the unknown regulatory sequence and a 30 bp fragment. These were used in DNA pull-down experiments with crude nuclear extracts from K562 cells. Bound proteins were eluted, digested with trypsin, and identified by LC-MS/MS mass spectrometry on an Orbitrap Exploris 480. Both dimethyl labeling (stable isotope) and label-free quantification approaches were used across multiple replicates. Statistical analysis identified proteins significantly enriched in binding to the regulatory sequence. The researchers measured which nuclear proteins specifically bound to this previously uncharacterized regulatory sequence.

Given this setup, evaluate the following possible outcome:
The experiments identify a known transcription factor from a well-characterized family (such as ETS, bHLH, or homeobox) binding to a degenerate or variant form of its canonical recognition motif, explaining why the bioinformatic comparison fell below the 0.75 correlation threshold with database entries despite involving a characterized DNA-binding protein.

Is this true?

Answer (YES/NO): NO